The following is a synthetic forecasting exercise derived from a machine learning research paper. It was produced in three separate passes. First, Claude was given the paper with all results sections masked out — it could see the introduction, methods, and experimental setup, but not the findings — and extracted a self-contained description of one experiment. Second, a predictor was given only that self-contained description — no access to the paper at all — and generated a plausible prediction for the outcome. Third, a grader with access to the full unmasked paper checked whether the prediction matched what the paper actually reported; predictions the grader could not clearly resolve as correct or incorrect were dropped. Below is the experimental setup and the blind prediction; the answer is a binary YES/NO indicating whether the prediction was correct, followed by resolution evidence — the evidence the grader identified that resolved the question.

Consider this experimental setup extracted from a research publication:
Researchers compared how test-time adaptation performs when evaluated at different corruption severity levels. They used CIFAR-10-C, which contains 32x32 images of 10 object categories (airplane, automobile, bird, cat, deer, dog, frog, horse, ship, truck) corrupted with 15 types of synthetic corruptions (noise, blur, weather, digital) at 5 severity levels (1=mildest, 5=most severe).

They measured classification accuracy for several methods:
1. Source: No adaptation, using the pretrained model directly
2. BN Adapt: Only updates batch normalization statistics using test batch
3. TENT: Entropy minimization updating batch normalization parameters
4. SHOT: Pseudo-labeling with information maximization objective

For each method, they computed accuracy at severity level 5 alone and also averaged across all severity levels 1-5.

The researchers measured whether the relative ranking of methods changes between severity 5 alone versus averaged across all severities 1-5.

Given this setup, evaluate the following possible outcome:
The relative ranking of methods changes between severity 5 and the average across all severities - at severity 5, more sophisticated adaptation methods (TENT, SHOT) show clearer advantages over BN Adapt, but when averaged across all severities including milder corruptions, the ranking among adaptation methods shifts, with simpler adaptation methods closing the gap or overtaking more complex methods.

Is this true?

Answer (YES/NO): NO